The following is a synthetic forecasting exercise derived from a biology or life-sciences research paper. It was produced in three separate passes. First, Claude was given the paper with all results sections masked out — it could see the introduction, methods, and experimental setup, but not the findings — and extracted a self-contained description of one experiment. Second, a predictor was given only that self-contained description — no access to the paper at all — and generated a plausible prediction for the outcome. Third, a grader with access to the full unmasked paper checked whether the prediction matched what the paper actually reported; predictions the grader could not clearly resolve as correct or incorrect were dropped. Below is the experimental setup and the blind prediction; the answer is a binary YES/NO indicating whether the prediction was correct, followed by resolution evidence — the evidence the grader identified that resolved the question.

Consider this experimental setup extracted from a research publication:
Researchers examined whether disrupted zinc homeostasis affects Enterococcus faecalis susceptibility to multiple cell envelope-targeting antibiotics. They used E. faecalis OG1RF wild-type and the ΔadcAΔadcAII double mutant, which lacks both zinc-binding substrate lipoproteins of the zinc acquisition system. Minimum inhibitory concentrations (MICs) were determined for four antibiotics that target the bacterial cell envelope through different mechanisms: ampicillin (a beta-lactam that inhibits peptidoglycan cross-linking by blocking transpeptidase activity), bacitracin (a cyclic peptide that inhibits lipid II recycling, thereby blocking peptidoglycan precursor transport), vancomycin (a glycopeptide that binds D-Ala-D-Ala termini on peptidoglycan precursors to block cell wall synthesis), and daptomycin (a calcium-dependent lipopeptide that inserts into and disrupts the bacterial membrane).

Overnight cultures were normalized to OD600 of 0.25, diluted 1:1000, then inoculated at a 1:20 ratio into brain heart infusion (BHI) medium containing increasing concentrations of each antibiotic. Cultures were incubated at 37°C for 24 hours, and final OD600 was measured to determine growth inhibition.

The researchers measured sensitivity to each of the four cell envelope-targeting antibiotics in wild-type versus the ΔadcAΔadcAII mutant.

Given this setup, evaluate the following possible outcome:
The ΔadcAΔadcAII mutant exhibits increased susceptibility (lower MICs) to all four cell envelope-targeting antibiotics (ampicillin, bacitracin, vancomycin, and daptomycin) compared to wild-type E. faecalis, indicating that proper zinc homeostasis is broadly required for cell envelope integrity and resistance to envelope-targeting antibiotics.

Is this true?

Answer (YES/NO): NO